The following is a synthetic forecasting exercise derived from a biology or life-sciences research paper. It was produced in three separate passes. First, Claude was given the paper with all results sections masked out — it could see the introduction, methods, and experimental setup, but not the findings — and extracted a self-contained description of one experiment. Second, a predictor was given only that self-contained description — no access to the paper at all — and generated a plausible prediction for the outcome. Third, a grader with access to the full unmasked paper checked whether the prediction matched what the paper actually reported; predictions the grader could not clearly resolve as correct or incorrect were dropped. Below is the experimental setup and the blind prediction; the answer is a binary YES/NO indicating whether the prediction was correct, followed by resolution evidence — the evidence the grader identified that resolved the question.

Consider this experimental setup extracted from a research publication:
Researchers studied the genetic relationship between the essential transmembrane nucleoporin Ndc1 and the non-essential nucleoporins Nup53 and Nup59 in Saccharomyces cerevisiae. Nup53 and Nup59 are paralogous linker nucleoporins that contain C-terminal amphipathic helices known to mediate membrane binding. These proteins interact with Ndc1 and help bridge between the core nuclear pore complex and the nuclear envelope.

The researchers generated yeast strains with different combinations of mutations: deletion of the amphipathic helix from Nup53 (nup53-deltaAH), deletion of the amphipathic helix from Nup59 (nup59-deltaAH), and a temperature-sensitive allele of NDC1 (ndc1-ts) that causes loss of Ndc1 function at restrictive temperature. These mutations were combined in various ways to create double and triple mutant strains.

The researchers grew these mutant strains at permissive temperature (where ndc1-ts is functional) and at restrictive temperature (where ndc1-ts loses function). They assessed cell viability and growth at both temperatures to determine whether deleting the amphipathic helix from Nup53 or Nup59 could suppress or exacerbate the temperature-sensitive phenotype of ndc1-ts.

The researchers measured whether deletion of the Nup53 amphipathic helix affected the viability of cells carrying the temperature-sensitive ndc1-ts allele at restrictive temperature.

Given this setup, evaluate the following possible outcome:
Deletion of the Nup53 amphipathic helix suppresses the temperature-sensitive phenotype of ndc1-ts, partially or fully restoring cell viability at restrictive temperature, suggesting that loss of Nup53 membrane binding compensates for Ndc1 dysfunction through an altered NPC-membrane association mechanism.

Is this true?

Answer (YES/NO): YES